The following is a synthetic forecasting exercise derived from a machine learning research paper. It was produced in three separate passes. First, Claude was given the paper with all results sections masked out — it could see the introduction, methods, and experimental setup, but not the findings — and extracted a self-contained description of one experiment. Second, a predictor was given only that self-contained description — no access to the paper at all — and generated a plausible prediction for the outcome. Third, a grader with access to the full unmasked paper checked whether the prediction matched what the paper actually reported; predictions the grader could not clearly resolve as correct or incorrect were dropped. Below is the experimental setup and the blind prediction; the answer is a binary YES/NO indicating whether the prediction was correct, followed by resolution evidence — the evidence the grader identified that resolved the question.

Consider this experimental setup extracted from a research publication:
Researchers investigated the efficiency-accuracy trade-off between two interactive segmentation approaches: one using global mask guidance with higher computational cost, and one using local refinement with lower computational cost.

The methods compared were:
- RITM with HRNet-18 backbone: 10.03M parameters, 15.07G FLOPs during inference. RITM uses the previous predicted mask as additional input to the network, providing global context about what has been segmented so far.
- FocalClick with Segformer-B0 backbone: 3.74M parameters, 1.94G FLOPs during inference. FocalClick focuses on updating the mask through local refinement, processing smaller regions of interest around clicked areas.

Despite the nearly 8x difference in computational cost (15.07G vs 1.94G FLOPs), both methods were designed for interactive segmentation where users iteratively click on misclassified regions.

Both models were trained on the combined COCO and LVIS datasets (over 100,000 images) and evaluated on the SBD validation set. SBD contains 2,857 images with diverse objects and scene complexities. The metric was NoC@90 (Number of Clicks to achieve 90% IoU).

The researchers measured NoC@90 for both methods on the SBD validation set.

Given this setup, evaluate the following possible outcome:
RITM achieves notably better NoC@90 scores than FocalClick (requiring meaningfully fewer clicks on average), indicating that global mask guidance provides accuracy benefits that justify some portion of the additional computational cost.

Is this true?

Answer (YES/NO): YES